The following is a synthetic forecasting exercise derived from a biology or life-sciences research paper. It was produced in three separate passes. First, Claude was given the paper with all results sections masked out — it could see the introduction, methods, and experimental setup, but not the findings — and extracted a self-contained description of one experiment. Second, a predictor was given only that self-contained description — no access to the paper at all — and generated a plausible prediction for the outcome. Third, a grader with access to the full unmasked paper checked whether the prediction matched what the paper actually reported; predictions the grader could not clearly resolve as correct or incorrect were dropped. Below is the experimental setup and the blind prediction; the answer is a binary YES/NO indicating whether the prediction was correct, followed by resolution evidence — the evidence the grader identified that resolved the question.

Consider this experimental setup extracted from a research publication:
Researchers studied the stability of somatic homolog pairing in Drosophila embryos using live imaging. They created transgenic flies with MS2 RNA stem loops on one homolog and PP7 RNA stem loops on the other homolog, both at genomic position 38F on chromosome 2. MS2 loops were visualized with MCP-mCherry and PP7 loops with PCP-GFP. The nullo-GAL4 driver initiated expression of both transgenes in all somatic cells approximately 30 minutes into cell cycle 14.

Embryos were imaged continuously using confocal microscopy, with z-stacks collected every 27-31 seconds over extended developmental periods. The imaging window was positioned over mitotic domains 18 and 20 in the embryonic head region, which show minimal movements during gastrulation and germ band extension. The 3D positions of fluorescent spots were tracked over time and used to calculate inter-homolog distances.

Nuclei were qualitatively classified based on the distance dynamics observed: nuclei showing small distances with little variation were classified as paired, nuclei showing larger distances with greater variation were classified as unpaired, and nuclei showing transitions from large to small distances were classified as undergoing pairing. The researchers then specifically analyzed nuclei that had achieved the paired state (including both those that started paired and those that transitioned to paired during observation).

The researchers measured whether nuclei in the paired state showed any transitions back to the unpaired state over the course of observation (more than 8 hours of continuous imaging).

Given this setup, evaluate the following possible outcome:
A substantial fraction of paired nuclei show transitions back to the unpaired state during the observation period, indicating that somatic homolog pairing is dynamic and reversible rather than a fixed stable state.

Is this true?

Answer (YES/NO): NO